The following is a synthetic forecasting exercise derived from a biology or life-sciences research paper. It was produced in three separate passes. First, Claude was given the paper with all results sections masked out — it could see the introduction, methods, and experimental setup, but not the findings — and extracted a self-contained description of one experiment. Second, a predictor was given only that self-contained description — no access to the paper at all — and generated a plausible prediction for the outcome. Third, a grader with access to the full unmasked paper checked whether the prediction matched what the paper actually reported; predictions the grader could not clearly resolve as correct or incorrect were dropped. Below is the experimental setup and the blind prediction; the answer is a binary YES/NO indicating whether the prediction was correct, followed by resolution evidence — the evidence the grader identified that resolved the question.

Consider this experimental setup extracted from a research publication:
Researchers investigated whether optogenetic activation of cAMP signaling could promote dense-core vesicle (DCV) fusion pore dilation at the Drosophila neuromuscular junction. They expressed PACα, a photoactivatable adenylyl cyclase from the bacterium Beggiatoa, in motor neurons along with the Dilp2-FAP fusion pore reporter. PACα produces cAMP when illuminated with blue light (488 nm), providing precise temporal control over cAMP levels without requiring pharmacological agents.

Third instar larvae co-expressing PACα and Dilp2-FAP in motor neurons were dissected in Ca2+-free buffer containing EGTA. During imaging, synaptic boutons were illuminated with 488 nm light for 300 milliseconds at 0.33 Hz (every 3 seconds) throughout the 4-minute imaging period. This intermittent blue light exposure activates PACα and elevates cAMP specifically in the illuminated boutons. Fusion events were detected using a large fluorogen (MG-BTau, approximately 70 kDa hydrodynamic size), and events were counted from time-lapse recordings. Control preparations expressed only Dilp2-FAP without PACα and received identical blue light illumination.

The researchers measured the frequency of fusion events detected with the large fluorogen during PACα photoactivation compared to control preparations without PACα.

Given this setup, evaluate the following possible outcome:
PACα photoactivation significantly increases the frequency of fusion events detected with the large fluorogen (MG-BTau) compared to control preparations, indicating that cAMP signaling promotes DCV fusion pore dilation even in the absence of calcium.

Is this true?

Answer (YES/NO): YES